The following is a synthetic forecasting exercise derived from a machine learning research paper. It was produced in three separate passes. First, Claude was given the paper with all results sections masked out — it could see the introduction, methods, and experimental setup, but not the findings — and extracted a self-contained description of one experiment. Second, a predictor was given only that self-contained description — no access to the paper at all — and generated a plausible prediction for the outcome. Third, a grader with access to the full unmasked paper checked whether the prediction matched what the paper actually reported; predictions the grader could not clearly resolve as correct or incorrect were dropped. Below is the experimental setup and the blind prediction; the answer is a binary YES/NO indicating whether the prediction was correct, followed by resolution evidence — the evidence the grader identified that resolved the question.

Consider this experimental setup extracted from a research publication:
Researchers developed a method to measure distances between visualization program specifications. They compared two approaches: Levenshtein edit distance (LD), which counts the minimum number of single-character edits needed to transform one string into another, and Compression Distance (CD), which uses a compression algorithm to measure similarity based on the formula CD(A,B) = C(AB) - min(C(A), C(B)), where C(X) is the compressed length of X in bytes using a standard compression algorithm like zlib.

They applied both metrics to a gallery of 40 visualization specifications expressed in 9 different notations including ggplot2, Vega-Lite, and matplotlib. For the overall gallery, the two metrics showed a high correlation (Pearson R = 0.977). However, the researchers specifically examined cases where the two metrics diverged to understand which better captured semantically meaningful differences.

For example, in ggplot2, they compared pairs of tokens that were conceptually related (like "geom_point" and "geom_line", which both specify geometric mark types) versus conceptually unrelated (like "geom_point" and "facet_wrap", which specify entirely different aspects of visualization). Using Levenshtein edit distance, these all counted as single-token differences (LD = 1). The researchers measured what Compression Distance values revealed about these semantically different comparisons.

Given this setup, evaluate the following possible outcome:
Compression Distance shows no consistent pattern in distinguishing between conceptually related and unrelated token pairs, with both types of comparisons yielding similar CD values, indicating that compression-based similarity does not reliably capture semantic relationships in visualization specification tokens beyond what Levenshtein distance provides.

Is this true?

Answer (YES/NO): NO